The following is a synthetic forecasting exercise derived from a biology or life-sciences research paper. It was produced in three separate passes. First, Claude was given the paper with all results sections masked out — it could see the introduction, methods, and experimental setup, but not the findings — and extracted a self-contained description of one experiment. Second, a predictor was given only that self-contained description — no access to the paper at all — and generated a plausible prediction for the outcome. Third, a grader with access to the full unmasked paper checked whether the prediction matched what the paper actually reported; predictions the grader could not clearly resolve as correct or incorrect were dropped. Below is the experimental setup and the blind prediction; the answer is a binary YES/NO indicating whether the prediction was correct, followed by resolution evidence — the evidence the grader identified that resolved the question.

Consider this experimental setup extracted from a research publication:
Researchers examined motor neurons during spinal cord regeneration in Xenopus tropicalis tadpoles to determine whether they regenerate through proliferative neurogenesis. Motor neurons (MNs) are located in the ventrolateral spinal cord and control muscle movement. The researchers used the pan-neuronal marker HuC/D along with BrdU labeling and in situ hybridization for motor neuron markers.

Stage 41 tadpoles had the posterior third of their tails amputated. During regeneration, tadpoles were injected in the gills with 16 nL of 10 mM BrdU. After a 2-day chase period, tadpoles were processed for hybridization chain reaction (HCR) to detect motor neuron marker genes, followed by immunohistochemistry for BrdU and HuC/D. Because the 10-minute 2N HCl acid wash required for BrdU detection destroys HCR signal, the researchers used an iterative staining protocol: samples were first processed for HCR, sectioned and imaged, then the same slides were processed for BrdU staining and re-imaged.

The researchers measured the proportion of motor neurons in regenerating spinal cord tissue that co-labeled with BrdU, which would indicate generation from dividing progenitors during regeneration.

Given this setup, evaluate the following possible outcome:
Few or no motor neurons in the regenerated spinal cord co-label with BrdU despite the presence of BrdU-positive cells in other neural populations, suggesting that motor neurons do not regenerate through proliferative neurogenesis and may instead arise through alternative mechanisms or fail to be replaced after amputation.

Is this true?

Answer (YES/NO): NO